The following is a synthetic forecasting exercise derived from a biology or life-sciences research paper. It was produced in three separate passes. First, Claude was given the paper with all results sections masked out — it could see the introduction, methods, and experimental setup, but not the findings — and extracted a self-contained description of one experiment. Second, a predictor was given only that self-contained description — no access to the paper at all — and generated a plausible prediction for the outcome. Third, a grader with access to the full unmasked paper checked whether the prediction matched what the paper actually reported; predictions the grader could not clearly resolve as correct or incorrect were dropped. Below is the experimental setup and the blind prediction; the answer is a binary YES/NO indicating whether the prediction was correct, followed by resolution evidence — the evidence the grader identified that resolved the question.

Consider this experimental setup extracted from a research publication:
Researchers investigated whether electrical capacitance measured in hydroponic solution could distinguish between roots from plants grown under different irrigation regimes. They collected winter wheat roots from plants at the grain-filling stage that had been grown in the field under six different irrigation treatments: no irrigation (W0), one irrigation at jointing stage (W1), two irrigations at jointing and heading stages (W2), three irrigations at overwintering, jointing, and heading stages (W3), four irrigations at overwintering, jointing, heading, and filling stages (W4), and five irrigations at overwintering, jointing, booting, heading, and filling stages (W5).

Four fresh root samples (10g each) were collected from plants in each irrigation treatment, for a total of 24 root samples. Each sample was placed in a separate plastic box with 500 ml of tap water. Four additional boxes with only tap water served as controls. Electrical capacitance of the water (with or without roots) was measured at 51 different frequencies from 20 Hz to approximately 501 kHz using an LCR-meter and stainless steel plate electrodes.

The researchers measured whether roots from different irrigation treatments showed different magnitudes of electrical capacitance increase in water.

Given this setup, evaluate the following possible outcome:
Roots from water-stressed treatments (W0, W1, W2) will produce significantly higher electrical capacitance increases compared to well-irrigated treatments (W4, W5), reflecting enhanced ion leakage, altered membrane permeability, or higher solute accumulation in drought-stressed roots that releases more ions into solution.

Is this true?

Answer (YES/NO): NO